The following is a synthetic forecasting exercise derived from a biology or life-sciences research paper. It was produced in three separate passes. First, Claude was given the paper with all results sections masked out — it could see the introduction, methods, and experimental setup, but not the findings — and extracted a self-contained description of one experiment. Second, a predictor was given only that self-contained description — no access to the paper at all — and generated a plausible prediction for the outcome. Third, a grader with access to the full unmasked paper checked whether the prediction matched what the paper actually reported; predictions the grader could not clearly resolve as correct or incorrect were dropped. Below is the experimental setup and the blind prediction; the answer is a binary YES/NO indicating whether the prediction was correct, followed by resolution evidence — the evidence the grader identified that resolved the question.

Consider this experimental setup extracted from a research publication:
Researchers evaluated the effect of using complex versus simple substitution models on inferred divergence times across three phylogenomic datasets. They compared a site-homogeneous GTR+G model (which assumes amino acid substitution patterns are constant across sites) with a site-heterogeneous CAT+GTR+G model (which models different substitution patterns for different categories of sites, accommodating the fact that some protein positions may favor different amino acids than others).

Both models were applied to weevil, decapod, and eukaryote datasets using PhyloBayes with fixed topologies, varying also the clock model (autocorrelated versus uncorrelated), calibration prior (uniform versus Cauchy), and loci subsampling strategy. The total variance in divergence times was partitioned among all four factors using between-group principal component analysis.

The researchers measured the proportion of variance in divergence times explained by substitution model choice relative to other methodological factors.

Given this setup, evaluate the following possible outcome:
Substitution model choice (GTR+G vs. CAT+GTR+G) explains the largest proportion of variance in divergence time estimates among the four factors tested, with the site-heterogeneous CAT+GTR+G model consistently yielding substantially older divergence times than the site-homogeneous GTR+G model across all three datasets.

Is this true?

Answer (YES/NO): NO